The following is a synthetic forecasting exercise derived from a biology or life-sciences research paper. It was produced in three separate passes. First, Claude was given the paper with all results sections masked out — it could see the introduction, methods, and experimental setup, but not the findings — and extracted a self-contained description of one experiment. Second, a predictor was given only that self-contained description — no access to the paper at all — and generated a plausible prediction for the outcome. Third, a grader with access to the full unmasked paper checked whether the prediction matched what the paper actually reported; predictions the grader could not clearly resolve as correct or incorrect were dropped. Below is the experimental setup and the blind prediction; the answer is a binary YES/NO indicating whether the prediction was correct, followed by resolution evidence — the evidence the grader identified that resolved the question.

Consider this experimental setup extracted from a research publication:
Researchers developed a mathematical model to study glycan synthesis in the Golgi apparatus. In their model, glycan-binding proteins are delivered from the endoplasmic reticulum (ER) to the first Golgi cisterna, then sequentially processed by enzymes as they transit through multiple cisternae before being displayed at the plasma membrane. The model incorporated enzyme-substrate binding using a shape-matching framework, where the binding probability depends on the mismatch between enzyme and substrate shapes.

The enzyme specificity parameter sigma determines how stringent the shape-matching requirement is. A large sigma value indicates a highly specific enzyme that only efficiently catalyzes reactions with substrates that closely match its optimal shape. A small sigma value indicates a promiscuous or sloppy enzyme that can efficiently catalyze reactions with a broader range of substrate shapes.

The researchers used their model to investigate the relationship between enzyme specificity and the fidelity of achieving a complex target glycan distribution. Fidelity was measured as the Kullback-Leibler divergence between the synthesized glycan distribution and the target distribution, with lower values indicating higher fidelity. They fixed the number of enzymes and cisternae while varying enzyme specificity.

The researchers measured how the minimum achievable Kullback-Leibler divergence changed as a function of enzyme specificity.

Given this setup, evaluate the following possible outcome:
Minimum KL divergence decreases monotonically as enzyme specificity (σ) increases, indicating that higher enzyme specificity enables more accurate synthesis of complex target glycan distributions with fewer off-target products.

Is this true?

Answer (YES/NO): NO